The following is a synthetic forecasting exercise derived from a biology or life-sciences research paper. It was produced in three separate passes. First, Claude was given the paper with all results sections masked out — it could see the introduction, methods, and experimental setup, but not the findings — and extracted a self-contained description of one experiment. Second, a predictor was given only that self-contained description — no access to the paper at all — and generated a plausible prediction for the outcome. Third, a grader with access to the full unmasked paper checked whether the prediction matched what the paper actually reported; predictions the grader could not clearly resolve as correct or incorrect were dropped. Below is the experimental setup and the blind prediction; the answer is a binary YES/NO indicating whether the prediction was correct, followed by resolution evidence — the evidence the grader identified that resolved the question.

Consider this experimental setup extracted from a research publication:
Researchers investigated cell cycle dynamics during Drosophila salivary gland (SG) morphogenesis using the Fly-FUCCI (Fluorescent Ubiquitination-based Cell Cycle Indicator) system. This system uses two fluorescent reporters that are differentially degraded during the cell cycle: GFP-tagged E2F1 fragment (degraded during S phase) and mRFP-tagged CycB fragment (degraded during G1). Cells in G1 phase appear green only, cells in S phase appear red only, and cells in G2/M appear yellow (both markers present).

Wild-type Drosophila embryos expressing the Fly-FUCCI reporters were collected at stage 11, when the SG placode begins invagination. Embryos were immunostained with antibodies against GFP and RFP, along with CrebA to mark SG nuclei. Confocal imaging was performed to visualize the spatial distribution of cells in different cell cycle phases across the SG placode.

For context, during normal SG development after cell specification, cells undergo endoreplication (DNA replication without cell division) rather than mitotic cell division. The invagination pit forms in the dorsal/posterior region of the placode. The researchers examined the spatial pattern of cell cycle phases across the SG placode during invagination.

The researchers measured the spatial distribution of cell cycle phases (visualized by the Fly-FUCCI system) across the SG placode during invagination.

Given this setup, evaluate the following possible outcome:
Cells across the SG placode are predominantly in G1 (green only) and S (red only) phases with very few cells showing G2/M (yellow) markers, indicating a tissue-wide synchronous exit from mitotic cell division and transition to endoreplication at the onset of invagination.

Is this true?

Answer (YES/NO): NO